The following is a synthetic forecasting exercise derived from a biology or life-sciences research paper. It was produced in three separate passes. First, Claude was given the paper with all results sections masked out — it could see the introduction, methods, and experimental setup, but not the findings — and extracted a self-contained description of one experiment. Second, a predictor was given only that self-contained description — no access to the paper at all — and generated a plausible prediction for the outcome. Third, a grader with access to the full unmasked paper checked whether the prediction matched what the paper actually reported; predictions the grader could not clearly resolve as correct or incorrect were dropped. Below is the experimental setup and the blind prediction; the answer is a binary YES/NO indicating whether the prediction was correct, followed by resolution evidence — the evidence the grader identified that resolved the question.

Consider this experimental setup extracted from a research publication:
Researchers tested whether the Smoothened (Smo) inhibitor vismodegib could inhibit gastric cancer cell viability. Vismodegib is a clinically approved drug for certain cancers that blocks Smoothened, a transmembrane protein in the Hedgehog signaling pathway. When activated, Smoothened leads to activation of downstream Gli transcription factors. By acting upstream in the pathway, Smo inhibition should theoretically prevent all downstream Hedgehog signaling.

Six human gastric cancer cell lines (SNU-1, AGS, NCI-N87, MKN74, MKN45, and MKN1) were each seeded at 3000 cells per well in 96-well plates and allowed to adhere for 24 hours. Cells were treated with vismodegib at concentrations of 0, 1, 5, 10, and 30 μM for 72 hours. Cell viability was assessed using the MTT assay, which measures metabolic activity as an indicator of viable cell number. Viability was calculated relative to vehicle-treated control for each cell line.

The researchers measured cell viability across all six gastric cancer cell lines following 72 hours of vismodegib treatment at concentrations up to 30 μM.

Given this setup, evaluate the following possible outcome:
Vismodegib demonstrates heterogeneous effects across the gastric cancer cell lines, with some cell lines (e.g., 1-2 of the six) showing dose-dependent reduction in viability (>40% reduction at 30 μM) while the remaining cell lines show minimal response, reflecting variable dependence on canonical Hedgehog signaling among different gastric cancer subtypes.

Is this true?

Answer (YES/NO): NO